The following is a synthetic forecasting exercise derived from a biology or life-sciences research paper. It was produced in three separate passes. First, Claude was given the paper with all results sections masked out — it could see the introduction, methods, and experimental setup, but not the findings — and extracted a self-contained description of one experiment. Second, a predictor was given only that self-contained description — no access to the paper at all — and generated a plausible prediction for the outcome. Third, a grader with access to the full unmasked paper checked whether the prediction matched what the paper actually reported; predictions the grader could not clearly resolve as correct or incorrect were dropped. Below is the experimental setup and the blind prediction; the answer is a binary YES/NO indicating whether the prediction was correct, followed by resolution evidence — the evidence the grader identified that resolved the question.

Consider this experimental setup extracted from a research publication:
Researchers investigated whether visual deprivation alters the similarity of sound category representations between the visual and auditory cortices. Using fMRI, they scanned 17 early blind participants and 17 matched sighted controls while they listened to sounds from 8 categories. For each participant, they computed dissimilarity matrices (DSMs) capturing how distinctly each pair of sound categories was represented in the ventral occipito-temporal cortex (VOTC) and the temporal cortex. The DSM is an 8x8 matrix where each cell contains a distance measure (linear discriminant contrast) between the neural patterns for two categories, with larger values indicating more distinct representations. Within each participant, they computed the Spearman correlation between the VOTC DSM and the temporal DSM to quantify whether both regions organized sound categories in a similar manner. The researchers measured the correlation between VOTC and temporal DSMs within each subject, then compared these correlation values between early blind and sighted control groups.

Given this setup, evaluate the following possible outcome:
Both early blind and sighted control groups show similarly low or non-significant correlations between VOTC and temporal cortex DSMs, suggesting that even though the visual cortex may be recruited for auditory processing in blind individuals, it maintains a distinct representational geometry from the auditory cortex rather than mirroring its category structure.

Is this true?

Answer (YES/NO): NO